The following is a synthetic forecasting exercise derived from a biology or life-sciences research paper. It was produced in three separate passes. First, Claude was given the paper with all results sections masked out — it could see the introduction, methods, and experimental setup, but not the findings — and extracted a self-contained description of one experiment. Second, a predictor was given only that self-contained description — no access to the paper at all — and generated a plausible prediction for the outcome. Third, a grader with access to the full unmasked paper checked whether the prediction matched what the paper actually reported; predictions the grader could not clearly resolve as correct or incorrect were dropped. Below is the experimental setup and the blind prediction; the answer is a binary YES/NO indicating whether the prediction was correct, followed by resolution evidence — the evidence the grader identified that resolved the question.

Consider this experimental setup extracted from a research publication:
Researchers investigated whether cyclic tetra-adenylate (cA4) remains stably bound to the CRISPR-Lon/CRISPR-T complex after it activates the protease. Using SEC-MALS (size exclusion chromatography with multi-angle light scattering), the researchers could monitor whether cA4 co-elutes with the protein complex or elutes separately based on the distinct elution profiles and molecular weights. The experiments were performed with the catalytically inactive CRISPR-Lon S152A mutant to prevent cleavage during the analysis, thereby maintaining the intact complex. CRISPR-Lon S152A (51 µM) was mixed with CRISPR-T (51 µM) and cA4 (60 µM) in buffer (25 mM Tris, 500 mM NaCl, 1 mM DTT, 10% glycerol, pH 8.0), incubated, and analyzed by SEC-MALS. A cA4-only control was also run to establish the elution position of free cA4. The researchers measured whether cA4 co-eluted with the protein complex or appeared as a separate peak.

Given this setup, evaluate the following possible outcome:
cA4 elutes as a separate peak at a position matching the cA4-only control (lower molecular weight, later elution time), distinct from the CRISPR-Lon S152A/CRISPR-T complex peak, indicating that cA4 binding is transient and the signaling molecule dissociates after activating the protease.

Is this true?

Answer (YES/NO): YES